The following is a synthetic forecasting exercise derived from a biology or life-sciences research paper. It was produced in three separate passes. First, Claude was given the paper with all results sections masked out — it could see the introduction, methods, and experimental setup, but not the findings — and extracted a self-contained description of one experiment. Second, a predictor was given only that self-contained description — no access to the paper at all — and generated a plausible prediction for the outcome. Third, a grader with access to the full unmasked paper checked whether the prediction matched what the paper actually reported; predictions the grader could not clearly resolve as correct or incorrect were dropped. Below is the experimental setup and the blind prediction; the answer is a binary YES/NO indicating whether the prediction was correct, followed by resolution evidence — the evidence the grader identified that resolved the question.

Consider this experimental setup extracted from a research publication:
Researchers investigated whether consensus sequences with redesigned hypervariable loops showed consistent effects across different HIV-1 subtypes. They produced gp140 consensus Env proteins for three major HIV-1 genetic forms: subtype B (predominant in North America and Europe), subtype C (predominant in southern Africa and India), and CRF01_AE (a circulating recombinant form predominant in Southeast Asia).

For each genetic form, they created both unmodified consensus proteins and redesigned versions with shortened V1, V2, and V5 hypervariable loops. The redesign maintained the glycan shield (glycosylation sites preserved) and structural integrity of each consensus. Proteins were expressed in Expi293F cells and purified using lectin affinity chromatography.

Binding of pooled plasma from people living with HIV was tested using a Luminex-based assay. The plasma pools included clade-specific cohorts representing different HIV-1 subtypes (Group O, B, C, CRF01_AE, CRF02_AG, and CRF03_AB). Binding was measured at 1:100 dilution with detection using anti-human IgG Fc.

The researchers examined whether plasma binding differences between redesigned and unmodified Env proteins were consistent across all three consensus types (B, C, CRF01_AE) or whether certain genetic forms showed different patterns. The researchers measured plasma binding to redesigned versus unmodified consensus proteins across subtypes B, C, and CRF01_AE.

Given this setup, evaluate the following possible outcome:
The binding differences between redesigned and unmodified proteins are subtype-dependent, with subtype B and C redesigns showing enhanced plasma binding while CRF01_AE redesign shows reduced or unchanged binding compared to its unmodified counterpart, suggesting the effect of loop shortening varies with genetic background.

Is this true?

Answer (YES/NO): NO